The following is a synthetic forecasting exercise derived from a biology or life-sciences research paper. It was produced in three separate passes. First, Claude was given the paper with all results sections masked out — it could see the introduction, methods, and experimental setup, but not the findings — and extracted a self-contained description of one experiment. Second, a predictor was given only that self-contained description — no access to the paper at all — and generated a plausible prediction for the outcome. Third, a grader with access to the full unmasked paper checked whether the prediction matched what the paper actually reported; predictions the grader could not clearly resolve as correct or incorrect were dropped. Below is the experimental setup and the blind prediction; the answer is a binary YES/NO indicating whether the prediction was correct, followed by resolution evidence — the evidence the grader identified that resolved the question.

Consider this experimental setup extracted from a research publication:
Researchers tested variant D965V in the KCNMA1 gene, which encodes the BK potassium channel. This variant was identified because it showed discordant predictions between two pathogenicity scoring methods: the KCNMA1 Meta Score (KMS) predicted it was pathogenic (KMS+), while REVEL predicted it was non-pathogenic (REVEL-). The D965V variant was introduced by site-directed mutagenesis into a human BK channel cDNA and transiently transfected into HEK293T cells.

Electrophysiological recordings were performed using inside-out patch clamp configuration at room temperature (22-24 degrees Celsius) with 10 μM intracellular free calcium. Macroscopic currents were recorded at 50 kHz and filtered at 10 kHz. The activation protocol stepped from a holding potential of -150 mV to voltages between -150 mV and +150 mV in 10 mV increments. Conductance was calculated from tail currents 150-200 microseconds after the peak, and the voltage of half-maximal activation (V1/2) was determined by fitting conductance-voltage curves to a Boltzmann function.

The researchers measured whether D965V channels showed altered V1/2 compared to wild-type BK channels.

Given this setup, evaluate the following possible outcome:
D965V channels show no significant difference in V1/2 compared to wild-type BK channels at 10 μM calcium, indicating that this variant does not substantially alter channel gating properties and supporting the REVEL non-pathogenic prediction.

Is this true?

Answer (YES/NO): NO